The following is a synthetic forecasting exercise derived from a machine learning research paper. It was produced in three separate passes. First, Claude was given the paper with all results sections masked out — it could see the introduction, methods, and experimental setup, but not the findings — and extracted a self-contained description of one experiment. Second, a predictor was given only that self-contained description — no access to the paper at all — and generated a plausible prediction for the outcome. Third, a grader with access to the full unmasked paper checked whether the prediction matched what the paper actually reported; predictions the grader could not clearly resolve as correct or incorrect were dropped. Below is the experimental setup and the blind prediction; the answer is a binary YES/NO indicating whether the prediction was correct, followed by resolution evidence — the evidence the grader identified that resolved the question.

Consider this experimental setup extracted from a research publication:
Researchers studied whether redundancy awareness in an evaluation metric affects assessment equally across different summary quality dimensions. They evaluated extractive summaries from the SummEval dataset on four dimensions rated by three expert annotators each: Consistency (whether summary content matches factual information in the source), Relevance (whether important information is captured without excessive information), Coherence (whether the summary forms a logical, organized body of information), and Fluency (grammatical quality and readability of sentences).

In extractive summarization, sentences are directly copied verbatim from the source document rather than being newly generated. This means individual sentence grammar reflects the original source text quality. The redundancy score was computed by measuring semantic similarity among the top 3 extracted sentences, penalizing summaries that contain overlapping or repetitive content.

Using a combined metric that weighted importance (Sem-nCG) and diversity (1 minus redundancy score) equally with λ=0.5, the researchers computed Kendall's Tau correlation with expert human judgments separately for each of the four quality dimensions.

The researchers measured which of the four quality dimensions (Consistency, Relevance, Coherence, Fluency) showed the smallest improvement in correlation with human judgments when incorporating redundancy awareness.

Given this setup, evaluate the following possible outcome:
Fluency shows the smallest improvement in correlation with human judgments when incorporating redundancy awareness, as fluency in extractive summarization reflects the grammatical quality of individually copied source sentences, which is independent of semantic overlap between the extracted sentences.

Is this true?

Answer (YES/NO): YES